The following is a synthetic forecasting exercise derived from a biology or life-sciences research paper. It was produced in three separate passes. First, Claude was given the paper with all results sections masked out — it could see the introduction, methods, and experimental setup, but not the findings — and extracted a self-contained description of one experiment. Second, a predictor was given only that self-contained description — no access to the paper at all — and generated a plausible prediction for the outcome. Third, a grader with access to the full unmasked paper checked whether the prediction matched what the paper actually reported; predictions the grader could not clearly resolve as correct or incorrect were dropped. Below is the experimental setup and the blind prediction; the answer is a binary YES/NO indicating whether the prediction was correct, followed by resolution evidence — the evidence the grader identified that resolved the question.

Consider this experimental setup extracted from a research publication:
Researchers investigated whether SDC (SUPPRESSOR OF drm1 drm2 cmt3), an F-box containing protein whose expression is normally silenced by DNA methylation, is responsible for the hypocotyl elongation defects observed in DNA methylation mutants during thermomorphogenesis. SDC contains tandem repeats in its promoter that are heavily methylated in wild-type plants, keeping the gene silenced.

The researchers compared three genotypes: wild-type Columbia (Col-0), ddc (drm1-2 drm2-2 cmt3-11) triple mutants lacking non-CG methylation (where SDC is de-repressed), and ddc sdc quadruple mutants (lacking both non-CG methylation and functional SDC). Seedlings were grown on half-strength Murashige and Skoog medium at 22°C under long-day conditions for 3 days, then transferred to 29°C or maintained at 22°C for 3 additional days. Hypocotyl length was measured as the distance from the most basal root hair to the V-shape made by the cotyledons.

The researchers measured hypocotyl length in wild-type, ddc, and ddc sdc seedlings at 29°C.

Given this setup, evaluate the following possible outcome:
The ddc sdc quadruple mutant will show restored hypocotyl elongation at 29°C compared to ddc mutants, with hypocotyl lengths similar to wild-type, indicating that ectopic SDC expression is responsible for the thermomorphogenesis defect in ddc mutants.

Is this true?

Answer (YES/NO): NO